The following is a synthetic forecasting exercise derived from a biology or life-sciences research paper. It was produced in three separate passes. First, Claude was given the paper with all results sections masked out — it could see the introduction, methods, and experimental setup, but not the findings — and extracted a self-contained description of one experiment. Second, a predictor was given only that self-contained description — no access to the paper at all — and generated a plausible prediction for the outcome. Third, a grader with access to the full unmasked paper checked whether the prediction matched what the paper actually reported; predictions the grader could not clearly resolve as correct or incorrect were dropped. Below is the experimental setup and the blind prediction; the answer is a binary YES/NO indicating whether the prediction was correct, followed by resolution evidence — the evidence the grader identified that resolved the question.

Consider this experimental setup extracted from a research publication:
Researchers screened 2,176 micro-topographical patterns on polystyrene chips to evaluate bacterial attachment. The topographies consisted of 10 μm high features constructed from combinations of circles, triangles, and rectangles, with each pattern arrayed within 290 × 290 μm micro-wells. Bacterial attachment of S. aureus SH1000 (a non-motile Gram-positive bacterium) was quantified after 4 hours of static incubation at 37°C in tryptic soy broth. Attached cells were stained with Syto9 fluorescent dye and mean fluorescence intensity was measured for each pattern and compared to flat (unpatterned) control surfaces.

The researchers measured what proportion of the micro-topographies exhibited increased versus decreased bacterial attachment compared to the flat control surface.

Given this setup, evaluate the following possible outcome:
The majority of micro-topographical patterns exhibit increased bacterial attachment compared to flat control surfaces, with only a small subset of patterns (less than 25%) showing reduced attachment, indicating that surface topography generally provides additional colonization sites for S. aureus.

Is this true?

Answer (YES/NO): NO